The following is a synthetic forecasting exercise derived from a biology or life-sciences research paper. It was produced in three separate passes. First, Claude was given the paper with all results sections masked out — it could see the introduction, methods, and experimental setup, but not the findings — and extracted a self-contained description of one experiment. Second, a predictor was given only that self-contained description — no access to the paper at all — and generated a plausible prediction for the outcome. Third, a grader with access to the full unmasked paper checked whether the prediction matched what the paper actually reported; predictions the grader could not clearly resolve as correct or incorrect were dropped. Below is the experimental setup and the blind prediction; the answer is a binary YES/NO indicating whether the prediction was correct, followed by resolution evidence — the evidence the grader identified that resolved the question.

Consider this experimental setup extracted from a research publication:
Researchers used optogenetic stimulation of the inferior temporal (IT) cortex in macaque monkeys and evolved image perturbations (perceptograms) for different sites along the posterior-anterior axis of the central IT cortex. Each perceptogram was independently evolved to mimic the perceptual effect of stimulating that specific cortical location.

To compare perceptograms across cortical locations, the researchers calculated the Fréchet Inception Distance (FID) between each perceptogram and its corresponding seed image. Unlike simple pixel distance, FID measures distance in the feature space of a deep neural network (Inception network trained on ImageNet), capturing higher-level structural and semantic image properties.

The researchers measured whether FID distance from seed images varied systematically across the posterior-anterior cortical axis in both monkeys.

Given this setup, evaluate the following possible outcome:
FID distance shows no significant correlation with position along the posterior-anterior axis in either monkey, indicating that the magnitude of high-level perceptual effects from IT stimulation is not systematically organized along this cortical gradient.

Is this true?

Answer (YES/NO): NO